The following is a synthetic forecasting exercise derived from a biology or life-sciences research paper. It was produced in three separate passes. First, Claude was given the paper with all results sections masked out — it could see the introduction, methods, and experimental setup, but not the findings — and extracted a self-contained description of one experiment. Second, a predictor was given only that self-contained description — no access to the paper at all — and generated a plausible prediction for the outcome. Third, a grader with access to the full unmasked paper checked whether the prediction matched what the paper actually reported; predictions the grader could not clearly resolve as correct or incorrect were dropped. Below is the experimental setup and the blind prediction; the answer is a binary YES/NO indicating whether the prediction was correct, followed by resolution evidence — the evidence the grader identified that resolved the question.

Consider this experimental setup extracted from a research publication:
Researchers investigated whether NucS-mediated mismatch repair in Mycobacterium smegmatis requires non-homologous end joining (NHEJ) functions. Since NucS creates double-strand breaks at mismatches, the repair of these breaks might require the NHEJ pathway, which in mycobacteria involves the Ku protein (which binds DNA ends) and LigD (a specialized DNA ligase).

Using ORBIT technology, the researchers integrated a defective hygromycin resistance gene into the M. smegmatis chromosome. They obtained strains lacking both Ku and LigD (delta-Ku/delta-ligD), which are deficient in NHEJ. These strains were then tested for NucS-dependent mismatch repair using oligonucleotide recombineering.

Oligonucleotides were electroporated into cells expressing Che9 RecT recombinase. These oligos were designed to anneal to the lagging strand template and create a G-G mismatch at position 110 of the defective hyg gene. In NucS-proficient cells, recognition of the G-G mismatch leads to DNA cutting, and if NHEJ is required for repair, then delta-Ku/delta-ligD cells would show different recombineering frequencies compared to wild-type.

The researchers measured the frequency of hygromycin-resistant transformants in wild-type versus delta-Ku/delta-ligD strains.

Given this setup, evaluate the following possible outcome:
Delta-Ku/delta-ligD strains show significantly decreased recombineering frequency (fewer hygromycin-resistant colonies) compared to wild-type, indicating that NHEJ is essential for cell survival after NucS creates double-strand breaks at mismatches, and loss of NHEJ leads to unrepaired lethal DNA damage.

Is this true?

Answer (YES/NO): NO